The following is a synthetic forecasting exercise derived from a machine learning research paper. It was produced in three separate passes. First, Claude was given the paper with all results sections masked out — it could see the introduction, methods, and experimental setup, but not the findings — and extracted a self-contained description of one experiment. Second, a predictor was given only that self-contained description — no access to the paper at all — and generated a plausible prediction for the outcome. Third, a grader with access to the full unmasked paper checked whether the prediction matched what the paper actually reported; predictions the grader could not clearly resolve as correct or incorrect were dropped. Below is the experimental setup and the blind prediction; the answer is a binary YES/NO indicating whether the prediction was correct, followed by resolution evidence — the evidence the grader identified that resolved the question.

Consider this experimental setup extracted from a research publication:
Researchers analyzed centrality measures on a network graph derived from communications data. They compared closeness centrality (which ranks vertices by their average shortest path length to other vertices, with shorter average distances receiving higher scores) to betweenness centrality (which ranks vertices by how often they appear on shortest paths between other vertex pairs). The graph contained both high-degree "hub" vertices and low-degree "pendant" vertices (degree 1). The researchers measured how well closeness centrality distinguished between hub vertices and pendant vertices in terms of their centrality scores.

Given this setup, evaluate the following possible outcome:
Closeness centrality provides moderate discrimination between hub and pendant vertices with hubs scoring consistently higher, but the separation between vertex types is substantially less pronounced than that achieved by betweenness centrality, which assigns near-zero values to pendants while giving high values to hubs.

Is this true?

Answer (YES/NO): NO